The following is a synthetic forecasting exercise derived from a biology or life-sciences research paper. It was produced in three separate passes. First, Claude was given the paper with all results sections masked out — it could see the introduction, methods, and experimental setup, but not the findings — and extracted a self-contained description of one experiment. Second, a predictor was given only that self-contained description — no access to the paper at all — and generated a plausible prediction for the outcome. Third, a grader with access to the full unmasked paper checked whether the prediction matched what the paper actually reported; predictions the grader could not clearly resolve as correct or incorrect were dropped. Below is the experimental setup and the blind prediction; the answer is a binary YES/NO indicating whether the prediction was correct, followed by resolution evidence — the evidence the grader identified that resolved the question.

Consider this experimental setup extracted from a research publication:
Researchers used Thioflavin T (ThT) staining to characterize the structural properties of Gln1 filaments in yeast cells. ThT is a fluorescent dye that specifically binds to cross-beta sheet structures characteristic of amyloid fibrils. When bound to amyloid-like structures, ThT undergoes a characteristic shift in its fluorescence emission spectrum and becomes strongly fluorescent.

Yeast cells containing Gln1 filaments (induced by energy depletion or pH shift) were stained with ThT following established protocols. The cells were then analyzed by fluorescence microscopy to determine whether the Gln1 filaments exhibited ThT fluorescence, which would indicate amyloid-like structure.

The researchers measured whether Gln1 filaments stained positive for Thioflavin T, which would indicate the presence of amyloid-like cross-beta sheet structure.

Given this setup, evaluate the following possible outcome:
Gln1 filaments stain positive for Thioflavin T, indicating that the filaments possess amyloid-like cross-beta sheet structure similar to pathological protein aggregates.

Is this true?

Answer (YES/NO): NO